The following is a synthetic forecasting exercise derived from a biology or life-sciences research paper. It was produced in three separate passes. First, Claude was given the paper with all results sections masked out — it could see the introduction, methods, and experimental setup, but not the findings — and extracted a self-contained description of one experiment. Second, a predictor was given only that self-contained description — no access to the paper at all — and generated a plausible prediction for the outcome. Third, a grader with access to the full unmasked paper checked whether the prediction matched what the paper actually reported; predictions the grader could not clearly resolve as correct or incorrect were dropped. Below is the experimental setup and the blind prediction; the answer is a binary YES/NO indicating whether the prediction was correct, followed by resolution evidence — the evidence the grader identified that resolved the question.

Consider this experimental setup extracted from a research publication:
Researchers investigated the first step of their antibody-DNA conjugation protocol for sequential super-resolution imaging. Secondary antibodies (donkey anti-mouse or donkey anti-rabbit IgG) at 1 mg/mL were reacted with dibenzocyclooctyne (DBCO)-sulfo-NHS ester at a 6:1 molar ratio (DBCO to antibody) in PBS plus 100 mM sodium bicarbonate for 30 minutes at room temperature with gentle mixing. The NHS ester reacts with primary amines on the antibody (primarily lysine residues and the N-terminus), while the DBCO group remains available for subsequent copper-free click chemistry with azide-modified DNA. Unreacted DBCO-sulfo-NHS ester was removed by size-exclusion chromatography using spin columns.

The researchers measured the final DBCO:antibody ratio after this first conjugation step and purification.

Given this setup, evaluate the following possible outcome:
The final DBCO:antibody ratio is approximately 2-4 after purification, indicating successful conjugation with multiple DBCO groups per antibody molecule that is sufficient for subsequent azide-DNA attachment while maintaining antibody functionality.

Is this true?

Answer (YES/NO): YES